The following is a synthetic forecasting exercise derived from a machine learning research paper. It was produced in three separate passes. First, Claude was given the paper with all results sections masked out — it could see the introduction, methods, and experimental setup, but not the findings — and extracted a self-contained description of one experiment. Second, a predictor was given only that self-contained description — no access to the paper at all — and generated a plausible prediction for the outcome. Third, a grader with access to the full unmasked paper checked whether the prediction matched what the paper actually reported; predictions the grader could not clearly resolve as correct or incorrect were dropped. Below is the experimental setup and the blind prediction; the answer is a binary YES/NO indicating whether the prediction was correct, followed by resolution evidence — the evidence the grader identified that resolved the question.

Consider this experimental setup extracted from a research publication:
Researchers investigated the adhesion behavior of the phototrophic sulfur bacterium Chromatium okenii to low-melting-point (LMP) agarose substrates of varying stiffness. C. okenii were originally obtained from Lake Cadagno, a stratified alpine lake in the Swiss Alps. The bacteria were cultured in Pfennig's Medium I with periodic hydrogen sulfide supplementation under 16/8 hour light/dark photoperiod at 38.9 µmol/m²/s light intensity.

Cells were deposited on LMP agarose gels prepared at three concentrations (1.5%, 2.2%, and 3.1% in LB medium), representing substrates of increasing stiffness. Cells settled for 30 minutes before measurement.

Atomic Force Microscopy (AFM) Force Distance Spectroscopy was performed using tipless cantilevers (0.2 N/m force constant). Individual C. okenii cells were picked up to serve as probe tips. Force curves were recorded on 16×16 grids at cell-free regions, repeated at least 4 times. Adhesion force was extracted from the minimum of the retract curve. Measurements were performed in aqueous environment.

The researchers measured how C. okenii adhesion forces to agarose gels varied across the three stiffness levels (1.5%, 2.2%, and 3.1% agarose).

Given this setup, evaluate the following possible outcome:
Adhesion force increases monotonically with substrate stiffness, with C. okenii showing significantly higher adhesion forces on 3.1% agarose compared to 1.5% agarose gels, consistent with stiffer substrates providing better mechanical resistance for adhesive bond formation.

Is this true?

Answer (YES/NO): YES